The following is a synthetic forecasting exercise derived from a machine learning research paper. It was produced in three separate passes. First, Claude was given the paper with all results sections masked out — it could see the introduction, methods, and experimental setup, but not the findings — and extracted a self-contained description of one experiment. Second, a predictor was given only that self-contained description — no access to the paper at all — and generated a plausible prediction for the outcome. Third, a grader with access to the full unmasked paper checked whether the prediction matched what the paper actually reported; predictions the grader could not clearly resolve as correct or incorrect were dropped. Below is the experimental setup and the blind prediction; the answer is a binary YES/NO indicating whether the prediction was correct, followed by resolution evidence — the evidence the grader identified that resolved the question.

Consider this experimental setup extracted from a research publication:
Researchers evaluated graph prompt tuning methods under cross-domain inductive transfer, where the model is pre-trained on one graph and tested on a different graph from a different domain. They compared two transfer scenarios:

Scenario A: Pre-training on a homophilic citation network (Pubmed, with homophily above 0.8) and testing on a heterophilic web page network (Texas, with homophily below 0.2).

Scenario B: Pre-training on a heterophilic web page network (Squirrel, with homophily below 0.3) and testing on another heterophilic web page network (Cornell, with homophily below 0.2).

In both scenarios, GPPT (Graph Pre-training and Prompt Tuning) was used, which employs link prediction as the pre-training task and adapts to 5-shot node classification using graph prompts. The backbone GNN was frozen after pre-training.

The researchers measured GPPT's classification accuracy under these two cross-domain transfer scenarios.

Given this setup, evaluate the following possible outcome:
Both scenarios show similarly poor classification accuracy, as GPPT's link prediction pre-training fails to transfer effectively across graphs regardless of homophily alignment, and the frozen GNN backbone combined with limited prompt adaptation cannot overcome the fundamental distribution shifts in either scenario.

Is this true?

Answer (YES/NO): NO